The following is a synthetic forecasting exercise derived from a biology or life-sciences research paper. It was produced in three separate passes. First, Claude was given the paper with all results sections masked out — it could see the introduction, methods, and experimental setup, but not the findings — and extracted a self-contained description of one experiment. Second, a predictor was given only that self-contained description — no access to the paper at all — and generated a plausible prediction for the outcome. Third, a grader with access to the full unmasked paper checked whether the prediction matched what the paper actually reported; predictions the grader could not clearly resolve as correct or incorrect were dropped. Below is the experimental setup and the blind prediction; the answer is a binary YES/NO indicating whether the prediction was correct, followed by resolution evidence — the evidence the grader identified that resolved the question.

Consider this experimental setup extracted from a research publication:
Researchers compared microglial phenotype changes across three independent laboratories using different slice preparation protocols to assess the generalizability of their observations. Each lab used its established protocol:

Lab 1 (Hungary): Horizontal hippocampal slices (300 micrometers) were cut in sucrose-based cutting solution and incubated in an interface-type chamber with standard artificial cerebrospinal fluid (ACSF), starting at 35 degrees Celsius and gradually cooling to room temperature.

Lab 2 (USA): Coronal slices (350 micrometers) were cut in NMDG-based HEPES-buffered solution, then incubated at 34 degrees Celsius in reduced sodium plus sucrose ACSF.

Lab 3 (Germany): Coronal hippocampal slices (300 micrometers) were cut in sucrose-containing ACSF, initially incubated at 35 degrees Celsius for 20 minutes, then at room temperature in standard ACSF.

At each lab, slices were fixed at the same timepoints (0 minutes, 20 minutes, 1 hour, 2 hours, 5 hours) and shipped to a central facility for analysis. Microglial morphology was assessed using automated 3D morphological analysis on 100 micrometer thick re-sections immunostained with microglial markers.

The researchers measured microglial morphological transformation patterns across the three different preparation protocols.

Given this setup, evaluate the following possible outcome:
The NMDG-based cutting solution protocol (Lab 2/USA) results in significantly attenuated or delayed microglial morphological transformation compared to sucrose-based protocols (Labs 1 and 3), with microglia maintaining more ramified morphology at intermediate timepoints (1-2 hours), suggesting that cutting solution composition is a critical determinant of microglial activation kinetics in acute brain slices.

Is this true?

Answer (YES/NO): NO